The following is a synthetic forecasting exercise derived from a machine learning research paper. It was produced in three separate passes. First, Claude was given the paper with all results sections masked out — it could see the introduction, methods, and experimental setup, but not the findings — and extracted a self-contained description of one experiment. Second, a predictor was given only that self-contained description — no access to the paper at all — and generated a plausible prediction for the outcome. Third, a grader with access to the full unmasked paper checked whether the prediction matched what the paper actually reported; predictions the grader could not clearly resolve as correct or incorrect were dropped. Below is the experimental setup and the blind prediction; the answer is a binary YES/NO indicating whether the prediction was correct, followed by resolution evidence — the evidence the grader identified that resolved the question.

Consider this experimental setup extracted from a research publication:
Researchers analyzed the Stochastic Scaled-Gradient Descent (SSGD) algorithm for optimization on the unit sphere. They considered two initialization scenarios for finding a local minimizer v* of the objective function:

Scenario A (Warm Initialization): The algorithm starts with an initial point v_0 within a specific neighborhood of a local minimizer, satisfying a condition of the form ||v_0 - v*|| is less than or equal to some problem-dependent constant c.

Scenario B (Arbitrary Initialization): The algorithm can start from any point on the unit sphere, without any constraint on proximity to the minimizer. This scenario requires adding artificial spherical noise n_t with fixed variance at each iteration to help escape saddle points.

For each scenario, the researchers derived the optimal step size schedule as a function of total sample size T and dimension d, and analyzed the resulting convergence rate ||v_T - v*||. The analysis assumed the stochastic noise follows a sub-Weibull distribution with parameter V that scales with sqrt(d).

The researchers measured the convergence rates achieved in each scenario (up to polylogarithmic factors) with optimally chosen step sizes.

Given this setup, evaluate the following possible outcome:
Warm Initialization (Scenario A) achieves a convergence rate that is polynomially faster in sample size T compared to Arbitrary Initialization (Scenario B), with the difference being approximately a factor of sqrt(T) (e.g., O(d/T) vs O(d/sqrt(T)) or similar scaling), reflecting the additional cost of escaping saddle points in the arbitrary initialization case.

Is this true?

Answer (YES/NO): NO